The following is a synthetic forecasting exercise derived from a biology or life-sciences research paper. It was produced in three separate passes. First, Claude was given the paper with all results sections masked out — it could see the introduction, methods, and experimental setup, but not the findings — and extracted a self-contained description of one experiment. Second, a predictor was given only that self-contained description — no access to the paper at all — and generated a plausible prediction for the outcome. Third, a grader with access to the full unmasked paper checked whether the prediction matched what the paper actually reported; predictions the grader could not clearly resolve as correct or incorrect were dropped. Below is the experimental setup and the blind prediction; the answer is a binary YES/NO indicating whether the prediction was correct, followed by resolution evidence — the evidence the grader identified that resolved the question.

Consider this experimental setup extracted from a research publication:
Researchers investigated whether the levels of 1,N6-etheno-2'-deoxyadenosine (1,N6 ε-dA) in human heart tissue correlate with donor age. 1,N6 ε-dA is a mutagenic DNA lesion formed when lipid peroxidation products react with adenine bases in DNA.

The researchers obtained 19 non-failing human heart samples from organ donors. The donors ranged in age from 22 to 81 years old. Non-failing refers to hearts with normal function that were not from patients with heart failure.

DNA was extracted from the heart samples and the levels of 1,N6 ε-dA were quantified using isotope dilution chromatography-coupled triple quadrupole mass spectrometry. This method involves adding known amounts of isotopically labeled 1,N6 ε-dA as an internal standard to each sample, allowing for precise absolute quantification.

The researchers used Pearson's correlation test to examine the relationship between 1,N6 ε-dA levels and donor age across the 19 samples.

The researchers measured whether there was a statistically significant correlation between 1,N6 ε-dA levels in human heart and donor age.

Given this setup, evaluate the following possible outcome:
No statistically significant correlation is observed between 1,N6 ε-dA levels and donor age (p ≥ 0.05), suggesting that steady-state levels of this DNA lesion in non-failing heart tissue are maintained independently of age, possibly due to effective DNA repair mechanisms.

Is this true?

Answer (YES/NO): NO